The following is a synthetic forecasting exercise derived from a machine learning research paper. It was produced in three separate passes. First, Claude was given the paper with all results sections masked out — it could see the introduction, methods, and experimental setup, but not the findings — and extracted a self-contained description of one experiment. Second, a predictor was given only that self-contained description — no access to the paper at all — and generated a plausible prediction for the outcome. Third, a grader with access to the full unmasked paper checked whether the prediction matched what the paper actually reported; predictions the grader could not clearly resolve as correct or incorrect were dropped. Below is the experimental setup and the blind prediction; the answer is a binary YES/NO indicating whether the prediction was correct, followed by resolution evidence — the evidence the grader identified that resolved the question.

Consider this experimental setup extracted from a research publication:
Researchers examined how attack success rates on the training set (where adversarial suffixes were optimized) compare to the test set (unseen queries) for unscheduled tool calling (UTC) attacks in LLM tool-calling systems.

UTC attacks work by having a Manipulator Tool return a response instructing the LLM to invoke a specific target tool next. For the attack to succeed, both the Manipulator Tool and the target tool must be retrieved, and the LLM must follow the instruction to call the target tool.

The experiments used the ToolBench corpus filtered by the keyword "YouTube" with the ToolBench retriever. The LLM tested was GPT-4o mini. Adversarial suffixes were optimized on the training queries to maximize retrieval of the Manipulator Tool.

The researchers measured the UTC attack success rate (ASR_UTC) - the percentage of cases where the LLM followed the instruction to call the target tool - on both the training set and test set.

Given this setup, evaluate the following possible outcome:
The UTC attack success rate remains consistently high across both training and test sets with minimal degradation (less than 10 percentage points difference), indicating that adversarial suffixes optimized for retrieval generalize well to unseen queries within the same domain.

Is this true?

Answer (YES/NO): NO